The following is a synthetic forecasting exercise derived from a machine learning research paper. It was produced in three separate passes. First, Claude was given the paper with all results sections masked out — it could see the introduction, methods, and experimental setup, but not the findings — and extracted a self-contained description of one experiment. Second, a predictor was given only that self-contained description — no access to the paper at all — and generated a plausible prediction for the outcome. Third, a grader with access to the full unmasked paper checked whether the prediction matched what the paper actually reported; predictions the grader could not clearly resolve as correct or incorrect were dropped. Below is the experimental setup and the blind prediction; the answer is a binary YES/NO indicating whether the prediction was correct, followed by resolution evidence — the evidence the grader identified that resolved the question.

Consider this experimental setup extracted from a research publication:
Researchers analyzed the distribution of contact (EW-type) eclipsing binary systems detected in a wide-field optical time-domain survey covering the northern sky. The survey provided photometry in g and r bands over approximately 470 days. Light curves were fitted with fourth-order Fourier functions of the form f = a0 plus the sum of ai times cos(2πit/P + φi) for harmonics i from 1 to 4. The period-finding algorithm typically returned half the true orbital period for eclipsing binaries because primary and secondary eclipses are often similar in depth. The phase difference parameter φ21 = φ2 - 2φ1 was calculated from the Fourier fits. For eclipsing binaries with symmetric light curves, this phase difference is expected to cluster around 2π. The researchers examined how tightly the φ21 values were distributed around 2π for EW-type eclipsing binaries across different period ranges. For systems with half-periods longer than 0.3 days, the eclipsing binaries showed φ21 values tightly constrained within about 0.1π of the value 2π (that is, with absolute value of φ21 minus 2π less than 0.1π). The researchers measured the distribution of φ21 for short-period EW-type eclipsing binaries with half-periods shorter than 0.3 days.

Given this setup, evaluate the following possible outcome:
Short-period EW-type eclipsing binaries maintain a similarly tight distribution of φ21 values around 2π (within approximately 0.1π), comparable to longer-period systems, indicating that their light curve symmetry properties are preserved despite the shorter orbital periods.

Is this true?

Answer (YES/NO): NO